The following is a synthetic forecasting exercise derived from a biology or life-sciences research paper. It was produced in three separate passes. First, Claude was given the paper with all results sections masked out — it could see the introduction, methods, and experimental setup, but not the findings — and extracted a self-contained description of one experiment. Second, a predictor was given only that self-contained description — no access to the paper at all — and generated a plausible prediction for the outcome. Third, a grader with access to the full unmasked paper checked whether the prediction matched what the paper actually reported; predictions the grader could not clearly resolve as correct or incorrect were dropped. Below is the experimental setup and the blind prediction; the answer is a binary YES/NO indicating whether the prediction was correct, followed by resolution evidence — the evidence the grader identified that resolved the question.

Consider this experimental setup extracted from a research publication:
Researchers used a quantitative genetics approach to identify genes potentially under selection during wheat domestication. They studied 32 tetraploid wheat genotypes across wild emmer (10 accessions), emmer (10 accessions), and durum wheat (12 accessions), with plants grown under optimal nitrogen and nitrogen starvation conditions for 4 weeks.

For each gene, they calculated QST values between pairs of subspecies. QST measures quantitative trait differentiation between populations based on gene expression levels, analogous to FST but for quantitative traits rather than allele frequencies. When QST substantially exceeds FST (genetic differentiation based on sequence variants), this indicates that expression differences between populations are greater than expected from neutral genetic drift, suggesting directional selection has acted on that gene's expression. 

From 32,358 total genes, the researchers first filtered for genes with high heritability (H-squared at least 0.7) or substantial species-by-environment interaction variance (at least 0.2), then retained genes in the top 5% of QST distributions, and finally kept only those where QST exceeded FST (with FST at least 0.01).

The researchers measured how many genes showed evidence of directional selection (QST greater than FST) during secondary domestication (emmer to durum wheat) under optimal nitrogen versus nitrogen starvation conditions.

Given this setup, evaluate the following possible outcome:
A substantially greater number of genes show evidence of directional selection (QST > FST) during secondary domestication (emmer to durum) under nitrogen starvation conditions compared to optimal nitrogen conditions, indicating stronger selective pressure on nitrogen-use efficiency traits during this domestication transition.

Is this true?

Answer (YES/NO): NO